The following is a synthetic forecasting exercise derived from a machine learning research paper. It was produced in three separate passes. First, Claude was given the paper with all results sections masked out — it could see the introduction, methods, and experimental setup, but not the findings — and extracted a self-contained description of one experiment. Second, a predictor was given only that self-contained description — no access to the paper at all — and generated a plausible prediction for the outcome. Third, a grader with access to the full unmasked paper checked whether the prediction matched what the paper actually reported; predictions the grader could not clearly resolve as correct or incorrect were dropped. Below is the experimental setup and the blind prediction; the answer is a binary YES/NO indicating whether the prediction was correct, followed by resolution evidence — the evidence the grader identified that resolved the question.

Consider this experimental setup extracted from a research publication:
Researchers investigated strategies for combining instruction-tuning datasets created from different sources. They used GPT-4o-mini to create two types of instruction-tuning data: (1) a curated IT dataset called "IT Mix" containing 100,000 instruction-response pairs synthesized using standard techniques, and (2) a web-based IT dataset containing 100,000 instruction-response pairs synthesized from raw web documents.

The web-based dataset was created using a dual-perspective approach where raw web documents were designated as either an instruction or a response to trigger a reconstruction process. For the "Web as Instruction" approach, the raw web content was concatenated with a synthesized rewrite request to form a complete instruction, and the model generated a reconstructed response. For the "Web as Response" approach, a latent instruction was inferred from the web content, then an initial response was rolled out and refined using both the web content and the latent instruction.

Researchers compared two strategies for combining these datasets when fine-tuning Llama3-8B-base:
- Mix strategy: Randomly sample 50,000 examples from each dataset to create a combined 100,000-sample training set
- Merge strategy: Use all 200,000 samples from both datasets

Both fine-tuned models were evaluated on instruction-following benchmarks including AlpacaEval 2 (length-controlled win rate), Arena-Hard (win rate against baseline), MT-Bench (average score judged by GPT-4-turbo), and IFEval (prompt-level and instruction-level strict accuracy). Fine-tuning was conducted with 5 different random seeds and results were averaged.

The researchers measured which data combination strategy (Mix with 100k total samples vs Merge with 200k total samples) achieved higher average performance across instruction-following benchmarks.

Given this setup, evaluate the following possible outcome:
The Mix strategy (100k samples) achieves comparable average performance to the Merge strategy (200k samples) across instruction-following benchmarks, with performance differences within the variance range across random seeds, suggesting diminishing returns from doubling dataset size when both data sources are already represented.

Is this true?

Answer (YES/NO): NO